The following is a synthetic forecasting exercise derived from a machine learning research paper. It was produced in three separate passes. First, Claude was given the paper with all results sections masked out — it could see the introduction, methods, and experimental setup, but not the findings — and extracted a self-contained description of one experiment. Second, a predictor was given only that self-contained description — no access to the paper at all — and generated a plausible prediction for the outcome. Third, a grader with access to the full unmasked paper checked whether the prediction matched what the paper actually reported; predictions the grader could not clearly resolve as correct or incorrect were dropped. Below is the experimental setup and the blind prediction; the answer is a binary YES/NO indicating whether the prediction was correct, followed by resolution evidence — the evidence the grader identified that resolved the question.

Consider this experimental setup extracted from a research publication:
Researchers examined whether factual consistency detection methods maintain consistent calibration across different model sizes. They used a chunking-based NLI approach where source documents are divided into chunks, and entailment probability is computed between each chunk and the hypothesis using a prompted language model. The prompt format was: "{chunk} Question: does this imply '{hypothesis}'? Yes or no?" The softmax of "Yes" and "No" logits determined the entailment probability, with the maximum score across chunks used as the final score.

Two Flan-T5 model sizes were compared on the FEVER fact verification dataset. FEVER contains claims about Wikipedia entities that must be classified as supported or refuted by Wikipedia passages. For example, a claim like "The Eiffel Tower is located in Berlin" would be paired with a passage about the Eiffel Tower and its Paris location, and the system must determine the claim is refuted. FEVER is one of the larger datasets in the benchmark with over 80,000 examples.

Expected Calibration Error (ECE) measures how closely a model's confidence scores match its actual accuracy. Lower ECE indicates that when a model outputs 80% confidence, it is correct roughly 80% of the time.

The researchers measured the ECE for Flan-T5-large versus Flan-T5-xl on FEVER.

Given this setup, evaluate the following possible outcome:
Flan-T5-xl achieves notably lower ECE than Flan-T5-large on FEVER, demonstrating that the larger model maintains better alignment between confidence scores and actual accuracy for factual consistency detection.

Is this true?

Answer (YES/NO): NO